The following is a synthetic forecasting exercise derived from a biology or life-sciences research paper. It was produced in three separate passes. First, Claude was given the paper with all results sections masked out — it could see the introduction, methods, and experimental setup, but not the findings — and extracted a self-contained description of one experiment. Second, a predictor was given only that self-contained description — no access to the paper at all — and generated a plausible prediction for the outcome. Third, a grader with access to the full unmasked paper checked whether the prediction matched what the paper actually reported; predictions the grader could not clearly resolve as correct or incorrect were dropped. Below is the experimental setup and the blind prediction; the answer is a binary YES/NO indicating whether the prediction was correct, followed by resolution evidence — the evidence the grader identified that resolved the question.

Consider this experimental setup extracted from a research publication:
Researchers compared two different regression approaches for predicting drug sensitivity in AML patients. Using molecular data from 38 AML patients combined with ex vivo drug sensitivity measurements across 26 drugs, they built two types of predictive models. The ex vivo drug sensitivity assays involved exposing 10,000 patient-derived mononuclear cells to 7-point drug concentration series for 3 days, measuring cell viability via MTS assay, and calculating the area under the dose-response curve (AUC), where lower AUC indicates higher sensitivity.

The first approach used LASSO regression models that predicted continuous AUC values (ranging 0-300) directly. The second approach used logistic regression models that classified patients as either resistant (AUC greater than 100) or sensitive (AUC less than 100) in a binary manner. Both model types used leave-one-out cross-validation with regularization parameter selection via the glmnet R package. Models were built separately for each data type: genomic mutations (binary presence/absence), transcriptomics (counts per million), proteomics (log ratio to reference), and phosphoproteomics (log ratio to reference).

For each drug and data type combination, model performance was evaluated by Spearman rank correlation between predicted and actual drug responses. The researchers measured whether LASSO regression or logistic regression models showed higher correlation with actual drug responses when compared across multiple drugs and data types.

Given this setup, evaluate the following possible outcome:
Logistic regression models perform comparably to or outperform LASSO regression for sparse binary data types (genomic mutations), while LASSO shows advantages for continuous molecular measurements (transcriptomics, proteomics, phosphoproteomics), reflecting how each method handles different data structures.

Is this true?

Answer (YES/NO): NO